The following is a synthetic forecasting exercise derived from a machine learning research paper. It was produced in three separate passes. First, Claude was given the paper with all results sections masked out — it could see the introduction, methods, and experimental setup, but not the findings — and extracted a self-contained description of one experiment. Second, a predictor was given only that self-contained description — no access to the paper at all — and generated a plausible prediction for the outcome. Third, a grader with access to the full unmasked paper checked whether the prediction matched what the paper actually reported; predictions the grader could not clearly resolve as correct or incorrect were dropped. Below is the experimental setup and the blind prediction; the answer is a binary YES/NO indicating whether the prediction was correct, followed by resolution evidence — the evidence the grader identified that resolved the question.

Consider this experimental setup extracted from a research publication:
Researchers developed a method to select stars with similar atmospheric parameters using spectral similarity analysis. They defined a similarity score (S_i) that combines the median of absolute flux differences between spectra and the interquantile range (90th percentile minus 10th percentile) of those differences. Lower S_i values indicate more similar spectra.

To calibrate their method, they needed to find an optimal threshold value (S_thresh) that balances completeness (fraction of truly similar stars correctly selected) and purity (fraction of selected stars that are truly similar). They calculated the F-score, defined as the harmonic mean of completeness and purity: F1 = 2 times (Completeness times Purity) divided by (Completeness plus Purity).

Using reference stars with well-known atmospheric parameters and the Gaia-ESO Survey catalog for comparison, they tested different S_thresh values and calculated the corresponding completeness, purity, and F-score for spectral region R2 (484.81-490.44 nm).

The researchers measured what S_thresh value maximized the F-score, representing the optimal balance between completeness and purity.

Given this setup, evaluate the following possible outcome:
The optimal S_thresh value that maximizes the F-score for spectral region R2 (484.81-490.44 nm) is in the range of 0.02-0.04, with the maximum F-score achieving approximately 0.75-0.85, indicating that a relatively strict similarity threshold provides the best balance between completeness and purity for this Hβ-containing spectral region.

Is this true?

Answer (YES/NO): NO